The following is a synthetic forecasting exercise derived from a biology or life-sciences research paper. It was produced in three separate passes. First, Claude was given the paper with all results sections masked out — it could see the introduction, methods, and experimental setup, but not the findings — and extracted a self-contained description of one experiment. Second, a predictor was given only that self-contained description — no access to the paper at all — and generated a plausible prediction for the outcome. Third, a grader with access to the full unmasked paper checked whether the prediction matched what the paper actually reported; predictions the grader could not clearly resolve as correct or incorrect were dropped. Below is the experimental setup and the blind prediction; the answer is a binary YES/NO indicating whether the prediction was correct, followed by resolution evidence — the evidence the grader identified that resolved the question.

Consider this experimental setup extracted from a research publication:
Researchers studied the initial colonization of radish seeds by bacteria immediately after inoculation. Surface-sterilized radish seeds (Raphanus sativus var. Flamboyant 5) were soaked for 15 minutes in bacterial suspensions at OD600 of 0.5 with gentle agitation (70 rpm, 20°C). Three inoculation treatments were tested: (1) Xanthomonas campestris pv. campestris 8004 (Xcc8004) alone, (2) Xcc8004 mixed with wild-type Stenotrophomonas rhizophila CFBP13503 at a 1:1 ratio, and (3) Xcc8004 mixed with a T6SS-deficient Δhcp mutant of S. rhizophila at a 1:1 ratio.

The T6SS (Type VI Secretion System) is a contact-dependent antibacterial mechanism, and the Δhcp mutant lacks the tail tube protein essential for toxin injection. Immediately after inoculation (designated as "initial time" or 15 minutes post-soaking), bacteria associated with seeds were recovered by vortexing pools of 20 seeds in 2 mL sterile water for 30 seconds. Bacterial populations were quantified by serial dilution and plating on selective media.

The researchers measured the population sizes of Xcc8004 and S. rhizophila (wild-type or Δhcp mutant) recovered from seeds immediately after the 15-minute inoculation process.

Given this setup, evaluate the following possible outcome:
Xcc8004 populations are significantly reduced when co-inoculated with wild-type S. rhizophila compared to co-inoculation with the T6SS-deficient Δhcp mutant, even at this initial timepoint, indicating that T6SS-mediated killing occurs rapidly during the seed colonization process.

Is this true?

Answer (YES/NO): NO